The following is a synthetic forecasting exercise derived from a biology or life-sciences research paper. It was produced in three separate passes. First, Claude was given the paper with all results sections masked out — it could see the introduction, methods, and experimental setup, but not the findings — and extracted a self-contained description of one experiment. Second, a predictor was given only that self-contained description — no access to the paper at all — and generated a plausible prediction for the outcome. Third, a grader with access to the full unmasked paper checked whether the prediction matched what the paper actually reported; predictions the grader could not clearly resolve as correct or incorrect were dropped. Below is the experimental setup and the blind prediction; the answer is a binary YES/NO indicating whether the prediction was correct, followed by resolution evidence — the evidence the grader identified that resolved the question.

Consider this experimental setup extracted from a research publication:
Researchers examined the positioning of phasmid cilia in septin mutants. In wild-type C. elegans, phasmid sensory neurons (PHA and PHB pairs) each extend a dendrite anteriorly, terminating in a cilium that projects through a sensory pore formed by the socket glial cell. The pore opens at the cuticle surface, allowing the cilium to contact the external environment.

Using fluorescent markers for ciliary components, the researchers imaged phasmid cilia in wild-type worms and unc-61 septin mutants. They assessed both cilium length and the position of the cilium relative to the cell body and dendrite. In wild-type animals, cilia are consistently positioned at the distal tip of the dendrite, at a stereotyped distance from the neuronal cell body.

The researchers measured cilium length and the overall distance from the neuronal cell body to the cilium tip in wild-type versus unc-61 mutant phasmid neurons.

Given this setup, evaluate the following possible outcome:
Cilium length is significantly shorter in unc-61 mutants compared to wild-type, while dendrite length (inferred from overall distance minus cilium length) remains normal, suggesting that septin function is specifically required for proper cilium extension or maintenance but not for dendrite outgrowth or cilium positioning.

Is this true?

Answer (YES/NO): NO